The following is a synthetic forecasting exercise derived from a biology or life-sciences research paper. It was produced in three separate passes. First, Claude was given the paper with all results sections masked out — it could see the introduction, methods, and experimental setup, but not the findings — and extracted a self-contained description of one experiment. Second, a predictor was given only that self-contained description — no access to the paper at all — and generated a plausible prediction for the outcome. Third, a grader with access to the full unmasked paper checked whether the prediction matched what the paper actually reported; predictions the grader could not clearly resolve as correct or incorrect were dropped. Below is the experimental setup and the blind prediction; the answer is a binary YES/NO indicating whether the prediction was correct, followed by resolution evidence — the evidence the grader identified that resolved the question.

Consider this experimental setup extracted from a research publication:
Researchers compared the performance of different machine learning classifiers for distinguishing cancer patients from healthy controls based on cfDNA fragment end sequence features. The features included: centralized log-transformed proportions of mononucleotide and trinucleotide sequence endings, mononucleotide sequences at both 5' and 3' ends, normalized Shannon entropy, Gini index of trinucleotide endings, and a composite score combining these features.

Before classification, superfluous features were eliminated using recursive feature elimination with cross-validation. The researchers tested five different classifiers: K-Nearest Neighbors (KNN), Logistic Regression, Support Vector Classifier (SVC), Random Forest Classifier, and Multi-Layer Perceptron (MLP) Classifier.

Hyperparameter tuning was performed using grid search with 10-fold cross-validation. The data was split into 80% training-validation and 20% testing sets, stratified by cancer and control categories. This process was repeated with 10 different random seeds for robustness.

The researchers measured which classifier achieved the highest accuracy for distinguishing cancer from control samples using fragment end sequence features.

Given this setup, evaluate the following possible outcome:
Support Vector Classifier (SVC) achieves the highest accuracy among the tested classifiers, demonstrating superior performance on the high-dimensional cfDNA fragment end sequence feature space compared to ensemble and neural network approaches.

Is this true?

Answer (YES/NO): YES